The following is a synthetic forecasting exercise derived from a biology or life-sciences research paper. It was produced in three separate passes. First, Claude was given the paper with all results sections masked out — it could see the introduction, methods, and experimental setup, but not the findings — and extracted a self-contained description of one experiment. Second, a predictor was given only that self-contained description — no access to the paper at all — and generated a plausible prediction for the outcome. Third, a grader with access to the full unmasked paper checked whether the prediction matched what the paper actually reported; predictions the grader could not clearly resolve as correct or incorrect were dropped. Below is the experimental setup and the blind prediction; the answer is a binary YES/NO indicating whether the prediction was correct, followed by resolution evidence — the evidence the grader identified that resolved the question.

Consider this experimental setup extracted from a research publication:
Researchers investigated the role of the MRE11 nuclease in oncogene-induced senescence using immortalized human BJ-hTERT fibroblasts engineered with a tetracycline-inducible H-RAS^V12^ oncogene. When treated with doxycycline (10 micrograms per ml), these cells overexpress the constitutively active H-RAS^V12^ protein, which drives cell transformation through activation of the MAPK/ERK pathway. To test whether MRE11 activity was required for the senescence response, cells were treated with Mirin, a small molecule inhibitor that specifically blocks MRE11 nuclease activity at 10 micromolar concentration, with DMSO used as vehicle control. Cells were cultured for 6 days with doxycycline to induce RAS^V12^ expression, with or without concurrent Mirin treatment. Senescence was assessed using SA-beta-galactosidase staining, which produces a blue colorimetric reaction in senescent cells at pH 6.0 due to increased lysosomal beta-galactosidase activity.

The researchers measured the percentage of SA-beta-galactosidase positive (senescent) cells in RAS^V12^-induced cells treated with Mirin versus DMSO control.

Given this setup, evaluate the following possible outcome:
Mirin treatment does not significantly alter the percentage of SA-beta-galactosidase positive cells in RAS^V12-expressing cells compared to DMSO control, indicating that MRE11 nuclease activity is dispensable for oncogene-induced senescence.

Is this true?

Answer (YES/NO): NO